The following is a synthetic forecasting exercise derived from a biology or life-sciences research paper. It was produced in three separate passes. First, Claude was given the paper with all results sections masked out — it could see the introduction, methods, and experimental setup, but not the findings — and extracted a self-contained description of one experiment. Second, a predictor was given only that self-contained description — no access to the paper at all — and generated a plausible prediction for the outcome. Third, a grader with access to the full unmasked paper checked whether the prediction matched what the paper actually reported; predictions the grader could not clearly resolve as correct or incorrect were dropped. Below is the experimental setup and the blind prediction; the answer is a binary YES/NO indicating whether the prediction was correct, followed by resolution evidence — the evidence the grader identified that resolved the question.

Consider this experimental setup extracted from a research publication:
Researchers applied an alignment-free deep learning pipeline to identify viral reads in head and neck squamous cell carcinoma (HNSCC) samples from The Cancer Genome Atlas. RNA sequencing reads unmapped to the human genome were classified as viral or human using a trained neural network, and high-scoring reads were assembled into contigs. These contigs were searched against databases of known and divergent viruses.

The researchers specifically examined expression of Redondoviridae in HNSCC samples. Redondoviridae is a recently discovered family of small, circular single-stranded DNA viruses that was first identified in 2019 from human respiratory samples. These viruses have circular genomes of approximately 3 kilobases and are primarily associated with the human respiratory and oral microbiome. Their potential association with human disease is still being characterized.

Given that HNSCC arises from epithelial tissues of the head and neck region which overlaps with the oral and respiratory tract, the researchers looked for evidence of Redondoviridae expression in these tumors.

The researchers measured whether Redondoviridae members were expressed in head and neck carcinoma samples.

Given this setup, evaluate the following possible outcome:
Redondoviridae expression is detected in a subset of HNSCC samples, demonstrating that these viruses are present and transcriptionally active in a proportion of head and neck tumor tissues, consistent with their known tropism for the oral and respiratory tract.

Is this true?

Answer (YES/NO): YES